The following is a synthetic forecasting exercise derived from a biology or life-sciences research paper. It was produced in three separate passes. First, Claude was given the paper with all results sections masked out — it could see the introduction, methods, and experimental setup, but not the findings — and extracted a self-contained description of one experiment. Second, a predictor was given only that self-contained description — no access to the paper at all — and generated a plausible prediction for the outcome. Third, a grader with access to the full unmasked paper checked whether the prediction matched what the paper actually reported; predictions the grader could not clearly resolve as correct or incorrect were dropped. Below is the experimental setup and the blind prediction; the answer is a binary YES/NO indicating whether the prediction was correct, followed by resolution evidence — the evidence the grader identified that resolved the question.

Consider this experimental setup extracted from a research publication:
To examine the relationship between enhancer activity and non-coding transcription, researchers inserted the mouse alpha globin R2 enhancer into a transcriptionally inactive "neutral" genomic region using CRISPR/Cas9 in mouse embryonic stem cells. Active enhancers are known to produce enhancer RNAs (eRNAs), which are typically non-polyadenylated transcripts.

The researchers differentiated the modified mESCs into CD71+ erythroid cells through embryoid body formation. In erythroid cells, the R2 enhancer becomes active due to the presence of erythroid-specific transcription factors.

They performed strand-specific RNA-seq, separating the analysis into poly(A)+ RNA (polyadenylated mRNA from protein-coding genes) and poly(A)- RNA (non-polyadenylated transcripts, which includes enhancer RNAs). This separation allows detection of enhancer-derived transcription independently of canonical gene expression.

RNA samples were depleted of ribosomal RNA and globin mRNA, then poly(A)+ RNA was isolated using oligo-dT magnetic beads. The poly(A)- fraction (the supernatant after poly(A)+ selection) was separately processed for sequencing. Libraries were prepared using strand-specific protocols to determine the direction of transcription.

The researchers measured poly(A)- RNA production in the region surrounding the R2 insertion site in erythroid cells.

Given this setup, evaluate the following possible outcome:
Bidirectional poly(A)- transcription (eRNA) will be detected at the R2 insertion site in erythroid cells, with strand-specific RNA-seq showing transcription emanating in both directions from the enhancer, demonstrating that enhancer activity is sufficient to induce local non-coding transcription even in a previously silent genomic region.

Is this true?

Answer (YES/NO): NO